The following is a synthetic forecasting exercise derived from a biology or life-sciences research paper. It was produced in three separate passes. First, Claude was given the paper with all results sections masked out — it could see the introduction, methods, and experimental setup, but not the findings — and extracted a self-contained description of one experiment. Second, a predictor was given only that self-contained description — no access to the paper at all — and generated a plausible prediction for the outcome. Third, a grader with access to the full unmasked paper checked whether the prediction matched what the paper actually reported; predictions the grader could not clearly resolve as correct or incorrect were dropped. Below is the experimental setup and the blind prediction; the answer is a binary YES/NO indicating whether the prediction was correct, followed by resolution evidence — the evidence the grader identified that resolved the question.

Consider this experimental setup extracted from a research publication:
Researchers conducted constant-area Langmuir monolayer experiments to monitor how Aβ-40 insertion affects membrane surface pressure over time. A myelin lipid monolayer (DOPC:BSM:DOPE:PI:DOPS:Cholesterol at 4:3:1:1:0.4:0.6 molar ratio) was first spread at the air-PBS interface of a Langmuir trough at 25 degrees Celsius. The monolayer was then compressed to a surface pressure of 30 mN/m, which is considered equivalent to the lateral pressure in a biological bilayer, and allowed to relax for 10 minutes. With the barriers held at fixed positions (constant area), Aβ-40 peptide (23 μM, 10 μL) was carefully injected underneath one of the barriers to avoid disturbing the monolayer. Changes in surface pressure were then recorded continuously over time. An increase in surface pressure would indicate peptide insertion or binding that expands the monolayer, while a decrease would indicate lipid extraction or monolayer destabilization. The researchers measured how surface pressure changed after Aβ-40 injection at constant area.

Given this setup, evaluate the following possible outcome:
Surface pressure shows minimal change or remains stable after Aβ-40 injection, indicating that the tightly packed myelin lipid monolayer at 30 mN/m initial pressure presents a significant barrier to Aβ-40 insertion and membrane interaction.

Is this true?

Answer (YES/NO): NO